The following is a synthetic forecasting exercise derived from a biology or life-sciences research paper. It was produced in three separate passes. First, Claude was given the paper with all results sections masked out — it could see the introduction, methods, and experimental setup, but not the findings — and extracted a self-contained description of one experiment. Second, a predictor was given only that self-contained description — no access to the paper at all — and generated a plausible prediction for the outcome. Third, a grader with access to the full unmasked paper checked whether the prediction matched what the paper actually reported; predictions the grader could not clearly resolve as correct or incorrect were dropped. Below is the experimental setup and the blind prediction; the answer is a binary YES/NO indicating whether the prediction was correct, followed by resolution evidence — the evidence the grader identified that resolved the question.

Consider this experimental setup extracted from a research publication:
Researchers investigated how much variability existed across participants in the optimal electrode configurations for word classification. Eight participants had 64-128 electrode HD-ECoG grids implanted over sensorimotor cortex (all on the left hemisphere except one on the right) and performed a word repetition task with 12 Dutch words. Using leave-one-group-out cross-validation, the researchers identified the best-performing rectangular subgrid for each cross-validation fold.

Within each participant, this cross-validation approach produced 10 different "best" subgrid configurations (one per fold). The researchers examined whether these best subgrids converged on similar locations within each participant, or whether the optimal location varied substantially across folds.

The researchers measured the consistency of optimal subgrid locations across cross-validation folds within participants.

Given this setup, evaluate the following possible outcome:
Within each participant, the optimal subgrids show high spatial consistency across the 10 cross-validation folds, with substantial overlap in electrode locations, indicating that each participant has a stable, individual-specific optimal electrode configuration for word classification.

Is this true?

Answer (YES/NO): YES